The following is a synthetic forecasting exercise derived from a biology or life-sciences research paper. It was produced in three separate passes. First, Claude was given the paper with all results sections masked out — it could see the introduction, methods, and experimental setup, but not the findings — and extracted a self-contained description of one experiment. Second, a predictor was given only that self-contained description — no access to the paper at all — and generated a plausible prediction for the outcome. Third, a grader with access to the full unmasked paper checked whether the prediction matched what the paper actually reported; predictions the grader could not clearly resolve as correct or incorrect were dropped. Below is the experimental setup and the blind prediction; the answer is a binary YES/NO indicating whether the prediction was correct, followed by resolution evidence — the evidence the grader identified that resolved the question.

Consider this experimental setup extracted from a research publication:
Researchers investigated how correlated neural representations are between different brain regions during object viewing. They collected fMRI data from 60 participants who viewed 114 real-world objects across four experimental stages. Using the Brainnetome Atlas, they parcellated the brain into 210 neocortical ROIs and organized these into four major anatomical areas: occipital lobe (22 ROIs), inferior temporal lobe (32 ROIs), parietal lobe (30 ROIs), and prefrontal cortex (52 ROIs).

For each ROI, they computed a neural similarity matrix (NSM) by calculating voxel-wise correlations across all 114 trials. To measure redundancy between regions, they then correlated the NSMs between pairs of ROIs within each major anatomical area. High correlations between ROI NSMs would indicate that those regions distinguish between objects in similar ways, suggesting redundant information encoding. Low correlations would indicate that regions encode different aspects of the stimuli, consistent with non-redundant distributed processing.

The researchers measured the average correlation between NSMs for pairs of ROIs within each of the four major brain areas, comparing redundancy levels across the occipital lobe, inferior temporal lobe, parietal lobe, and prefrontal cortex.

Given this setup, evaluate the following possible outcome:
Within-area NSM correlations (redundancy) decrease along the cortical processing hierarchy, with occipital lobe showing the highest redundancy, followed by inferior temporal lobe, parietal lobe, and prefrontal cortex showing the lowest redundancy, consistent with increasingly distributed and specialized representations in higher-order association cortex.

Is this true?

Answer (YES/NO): NO